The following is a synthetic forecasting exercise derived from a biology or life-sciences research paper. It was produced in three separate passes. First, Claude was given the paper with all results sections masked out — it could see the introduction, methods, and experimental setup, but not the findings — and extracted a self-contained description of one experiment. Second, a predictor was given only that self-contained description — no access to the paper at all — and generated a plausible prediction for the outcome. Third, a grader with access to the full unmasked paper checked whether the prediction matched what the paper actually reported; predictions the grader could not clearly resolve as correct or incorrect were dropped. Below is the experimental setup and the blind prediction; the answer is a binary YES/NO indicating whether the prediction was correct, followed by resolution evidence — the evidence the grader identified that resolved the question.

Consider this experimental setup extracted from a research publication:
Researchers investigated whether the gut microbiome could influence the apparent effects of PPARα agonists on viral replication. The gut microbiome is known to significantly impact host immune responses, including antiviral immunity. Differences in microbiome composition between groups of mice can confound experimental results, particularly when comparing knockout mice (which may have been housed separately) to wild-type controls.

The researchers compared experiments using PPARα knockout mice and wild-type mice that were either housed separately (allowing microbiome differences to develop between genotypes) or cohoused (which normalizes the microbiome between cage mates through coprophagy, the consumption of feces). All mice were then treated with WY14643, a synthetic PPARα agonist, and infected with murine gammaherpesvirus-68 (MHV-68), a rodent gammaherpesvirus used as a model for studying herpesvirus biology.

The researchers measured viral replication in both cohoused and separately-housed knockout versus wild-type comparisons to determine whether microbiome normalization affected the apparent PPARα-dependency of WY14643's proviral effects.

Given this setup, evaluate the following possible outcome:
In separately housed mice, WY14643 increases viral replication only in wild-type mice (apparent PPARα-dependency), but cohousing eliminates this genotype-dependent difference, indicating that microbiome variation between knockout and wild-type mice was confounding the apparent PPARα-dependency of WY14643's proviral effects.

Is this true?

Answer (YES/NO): YES